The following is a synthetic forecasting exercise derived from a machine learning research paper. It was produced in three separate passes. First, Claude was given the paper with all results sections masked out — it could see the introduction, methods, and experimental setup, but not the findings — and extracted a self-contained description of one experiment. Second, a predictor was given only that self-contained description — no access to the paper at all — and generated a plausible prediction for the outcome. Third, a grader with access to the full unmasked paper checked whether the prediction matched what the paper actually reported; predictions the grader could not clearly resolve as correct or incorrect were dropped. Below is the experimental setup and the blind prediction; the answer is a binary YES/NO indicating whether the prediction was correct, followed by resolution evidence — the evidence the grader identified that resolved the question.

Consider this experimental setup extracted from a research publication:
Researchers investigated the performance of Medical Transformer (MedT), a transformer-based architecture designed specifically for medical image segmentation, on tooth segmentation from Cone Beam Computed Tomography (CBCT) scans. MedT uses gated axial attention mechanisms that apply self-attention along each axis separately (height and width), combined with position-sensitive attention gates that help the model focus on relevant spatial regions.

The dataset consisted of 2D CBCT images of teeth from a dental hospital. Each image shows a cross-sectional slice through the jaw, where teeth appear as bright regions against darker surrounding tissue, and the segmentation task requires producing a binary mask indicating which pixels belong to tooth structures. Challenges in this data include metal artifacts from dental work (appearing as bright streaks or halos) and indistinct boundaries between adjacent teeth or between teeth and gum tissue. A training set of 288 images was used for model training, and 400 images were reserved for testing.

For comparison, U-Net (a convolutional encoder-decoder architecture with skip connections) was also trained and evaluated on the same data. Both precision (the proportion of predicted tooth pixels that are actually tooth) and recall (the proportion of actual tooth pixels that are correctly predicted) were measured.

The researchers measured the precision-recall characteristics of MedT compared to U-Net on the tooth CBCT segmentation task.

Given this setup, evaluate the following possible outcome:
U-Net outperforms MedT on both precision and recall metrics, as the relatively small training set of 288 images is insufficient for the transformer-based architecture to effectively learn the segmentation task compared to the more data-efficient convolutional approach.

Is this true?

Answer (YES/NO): NO